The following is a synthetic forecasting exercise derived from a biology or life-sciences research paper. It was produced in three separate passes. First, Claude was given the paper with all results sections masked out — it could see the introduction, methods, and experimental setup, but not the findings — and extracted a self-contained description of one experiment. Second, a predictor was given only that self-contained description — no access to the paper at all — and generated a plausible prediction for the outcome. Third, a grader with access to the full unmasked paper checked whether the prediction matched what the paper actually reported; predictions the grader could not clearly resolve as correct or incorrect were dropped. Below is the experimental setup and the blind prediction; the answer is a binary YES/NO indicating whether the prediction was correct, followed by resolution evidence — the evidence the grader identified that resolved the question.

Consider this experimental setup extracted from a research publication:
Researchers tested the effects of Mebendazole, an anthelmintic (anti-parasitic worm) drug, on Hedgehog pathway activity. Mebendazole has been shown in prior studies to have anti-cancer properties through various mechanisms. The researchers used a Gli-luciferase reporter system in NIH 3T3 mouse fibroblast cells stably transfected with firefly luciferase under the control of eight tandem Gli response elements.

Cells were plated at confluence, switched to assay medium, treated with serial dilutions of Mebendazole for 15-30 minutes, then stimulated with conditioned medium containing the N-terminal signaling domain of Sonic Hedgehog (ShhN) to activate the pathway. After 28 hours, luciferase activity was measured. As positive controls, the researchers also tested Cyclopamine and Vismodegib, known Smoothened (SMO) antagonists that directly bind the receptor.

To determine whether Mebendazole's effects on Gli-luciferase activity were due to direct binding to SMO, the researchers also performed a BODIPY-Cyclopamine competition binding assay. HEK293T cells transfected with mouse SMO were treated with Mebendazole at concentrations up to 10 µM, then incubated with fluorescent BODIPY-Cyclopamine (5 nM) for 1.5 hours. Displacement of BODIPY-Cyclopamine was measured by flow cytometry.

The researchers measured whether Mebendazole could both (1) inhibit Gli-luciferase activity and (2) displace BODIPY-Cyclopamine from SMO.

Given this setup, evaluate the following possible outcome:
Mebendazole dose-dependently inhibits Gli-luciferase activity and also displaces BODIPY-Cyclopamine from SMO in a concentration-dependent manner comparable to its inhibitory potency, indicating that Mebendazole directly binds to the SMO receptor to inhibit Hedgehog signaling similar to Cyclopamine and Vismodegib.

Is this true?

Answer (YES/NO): NO